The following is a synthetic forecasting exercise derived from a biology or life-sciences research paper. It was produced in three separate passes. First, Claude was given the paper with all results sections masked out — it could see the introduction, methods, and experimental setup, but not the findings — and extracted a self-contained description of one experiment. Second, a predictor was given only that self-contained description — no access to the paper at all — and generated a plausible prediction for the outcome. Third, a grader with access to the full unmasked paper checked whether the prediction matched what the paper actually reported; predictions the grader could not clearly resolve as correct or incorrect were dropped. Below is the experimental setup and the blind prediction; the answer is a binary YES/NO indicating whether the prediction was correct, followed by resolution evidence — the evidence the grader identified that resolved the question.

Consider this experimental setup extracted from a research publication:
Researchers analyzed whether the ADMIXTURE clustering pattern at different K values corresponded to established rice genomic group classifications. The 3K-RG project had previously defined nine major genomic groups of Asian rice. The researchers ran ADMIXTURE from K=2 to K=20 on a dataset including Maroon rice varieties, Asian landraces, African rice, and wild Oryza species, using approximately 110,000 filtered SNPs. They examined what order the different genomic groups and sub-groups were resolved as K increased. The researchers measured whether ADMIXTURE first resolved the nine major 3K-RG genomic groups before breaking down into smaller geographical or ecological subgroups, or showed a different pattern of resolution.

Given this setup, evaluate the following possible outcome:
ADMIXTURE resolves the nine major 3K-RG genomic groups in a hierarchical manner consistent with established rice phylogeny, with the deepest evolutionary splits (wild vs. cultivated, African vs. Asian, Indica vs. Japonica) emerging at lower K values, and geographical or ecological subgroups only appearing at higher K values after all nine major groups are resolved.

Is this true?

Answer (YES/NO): NO